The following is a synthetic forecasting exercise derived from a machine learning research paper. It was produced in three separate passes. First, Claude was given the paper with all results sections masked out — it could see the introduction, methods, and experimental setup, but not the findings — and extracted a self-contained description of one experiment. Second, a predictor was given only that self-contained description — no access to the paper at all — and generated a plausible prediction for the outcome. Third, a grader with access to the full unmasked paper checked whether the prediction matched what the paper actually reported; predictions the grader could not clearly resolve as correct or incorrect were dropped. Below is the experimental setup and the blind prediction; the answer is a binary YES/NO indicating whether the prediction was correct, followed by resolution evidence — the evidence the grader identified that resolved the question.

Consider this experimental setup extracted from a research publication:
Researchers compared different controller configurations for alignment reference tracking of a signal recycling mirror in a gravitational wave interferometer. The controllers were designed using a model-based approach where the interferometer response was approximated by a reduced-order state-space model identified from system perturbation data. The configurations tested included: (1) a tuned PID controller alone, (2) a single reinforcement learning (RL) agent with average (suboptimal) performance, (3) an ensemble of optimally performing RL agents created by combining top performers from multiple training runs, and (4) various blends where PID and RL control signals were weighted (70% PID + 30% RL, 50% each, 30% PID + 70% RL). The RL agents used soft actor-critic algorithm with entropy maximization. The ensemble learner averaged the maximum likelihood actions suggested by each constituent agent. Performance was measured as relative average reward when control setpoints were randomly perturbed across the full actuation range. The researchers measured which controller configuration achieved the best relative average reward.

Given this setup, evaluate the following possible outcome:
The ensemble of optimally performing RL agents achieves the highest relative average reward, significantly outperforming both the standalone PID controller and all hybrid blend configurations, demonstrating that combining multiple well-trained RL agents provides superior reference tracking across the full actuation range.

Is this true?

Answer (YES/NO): YES